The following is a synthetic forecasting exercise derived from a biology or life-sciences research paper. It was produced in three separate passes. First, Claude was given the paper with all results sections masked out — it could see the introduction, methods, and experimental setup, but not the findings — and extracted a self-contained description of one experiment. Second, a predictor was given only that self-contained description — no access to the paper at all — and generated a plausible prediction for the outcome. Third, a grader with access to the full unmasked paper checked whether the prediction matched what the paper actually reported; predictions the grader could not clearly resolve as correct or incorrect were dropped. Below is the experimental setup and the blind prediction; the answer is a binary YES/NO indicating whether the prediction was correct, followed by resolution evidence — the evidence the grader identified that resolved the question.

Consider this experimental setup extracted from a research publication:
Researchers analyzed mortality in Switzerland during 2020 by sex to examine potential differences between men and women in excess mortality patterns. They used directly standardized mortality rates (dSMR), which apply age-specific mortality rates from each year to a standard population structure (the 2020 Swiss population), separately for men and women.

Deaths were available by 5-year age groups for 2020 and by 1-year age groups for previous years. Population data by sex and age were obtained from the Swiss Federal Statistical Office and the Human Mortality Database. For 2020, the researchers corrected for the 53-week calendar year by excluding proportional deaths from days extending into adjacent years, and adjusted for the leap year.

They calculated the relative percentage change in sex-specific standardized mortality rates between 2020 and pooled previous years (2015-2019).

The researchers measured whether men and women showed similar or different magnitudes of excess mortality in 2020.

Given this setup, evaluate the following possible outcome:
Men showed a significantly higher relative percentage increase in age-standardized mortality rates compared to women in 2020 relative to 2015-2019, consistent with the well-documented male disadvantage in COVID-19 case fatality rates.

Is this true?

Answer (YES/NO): YES